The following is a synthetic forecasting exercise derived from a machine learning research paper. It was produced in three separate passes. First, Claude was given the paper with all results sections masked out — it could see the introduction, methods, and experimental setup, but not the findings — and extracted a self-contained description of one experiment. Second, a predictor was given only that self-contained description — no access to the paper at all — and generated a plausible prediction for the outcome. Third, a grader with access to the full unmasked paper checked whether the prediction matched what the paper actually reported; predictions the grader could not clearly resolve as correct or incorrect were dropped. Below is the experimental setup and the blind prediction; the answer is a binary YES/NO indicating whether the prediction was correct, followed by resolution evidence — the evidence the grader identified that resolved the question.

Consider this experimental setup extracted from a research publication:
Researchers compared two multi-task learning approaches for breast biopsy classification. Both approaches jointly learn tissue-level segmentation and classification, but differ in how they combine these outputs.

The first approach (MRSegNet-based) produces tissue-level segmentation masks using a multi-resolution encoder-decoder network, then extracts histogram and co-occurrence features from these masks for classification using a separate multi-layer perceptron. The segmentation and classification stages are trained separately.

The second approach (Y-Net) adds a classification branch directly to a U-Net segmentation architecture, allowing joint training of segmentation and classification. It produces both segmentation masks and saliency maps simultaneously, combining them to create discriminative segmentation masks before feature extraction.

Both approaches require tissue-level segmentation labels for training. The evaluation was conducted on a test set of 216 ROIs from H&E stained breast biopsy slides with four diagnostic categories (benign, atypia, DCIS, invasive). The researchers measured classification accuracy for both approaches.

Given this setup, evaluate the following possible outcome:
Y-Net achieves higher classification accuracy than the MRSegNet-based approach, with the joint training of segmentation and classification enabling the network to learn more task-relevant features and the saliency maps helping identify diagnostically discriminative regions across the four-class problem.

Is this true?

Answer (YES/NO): YES